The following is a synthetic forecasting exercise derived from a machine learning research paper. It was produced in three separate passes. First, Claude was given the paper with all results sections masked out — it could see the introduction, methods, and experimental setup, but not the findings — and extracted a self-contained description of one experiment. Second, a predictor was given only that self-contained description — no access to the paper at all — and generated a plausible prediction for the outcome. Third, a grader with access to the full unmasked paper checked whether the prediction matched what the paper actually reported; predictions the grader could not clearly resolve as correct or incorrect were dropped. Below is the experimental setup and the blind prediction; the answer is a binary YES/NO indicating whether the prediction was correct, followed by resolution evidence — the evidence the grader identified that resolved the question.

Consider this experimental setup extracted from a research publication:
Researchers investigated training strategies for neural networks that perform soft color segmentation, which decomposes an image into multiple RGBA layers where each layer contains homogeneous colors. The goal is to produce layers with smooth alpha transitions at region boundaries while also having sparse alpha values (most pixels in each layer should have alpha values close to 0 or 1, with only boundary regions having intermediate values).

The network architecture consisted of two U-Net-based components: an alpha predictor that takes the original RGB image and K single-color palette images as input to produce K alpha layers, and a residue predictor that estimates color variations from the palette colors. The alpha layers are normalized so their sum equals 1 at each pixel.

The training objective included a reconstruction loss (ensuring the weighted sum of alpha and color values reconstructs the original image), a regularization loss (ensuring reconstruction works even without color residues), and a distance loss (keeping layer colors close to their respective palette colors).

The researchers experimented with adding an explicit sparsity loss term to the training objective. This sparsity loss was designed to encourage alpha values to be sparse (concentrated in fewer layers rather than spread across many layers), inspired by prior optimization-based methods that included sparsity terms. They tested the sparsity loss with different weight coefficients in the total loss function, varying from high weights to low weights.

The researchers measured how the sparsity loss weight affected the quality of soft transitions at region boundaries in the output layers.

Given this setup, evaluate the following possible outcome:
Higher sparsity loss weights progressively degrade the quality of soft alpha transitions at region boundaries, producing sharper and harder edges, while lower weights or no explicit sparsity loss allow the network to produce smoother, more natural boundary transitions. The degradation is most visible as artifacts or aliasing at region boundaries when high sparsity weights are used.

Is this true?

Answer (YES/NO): NO